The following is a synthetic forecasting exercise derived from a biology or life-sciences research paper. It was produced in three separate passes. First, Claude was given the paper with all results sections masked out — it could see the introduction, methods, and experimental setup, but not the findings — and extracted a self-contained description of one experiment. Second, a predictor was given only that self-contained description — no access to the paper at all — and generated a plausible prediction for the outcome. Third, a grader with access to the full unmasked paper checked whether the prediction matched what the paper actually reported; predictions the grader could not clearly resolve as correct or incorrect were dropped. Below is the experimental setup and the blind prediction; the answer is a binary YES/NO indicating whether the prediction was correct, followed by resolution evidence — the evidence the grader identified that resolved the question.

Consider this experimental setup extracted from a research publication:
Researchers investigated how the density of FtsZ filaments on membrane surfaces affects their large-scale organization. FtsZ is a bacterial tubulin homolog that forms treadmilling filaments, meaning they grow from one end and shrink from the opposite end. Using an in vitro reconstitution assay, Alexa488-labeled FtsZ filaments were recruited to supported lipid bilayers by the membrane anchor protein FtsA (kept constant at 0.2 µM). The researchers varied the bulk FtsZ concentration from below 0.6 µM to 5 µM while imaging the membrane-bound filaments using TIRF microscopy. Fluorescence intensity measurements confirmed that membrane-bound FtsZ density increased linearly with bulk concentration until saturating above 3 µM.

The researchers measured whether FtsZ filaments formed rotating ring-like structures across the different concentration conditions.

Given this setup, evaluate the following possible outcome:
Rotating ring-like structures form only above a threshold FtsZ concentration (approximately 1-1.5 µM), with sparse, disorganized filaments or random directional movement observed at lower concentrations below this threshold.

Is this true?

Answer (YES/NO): NO